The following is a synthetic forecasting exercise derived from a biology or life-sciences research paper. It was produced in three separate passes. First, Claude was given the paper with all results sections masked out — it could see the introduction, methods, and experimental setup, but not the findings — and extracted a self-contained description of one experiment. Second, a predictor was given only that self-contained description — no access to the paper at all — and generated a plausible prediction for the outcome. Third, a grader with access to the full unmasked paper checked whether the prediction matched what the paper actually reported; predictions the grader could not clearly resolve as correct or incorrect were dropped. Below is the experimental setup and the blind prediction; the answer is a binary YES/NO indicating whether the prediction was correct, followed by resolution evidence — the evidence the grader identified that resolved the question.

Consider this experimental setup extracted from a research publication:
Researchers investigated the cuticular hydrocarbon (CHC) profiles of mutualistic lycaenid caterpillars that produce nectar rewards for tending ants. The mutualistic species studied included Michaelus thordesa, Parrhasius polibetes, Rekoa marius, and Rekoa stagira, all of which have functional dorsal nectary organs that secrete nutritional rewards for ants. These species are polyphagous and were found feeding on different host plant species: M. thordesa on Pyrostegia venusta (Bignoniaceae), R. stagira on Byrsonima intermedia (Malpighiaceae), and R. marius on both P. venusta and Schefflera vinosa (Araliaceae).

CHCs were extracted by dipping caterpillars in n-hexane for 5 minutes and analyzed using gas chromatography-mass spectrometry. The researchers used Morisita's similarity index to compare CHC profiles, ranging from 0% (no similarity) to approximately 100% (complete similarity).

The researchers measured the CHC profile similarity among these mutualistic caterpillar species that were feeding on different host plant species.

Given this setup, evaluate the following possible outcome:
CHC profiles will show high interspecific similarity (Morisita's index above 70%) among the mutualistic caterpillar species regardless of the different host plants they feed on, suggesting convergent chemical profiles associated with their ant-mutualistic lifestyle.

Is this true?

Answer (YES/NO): YES